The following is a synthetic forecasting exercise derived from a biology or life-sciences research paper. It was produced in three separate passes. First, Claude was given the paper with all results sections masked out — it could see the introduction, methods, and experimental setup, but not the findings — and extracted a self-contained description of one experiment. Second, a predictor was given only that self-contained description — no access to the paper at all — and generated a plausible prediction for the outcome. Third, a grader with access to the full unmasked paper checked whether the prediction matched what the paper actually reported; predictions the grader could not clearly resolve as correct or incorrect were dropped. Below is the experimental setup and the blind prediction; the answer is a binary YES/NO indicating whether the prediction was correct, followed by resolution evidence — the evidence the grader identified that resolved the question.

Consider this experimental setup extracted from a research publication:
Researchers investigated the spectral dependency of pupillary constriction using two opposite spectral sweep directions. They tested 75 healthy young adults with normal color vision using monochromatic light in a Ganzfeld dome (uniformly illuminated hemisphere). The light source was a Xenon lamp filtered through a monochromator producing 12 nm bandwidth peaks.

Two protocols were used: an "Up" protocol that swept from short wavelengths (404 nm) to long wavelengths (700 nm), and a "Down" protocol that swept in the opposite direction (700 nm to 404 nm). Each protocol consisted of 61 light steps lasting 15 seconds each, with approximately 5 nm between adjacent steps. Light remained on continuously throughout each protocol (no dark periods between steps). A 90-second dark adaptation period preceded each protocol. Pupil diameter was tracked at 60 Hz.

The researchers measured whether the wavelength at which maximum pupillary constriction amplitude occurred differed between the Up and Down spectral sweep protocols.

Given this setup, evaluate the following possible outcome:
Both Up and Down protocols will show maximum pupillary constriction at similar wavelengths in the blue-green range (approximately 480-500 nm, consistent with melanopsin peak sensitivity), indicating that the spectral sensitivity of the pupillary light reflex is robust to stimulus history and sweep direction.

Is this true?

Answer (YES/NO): NO